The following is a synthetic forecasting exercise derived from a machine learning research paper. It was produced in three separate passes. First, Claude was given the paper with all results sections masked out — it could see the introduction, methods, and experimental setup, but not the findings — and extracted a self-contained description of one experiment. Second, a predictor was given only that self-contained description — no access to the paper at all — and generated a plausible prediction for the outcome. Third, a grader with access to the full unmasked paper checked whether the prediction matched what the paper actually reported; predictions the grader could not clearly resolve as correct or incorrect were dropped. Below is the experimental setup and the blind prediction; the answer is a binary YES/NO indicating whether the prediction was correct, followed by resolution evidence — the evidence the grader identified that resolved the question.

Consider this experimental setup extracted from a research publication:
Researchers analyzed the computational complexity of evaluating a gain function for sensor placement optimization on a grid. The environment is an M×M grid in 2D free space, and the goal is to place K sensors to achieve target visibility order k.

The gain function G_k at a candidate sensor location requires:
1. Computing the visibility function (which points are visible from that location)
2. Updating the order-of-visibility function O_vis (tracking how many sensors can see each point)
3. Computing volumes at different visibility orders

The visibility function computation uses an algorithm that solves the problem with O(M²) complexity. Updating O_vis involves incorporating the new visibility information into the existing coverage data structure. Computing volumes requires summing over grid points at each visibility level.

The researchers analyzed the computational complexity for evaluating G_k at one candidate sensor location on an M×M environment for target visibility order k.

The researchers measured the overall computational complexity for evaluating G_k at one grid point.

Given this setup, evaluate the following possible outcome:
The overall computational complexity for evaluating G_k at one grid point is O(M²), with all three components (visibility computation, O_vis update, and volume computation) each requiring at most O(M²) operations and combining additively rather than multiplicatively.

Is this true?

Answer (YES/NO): NO